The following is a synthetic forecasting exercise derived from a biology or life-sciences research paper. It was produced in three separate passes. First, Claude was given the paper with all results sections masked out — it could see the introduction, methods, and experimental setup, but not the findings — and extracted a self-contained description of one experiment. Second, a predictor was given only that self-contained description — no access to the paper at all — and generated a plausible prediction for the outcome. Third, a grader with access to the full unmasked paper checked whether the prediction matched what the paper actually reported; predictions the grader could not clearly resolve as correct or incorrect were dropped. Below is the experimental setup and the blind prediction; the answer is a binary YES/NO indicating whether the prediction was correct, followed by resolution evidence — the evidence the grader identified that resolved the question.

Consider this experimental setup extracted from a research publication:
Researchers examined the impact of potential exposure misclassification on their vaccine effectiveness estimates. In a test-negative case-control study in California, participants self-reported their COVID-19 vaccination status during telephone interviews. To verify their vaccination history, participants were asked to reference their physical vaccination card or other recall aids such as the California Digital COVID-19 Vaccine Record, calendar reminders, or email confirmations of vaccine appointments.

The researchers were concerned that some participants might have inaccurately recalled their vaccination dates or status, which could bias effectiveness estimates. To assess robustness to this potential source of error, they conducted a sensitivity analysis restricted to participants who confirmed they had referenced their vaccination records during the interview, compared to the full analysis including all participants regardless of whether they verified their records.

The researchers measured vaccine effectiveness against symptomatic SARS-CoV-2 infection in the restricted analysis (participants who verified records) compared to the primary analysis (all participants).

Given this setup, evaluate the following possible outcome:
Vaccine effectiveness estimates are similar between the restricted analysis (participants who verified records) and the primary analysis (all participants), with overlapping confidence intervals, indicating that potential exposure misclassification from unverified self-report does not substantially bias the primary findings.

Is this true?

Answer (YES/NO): YES